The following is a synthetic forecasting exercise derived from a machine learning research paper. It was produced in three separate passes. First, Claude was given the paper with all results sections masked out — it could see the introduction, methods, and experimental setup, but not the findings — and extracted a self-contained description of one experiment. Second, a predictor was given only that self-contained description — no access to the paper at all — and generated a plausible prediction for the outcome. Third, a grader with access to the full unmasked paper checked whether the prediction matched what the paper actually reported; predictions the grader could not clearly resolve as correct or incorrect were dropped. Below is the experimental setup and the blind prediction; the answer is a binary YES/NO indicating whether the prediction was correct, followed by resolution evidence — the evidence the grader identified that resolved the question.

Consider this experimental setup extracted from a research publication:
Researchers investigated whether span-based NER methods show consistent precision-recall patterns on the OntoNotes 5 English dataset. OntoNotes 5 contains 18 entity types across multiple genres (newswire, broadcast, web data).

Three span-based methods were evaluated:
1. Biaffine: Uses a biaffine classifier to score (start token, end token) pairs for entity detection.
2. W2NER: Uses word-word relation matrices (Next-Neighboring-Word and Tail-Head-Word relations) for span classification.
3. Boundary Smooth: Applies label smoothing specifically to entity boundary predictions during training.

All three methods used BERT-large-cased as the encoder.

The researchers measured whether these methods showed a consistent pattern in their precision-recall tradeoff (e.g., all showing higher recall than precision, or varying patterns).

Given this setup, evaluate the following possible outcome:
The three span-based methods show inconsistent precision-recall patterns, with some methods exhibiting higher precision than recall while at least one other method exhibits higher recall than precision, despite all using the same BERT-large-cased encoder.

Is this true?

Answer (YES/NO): YES